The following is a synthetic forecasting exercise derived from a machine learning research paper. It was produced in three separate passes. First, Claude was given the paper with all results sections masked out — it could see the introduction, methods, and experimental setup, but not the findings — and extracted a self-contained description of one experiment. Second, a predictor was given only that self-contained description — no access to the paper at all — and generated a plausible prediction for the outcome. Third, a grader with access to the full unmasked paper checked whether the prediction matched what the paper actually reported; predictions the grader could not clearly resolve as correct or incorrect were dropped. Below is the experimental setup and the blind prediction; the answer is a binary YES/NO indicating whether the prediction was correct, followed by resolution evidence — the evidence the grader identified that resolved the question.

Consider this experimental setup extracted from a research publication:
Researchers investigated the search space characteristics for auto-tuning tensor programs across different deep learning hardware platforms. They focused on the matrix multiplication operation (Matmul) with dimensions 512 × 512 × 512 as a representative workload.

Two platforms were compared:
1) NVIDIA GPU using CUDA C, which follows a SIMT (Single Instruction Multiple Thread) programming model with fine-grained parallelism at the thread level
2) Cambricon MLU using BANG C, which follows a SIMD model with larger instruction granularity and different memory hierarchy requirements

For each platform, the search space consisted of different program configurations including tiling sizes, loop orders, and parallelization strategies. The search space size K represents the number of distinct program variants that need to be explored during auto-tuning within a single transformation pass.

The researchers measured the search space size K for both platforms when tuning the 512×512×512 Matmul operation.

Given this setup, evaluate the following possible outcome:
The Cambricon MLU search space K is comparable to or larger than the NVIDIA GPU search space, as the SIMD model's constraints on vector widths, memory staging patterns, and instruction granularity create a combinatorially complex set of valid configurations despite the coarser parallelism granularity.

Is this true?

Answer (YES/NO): NO